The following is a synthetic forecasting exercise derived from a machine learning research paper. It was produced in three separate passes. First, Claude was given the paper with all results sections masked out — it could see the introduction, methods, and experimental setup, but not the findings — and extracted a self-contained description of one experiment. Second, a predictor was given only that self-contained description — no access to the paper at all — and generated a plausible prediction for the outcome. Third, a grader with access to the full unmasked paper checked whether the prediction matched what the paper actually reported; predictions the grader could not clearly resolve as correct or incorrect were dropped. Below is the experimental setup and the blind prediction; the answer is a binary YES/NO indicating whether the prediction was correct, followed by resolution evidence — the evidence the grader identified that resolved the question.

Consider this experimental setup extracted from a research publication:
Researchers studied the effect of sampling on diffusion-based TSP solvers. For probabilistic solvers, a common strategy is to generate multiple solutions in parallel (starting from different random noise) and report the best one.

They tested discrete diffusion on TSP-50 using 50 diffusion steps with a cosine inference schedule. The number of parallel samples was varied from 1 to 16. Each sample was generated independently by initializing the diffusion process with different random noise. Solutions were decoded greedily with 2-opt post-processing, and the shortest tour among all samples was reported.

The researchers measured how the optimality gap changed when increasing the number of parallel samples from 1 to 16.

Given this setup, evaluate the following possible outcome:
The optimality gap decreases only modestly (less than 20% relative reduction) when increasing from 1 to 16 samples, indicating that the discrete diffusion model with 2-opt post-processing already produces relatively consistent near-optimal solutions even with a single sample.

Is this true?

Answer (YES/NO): NO